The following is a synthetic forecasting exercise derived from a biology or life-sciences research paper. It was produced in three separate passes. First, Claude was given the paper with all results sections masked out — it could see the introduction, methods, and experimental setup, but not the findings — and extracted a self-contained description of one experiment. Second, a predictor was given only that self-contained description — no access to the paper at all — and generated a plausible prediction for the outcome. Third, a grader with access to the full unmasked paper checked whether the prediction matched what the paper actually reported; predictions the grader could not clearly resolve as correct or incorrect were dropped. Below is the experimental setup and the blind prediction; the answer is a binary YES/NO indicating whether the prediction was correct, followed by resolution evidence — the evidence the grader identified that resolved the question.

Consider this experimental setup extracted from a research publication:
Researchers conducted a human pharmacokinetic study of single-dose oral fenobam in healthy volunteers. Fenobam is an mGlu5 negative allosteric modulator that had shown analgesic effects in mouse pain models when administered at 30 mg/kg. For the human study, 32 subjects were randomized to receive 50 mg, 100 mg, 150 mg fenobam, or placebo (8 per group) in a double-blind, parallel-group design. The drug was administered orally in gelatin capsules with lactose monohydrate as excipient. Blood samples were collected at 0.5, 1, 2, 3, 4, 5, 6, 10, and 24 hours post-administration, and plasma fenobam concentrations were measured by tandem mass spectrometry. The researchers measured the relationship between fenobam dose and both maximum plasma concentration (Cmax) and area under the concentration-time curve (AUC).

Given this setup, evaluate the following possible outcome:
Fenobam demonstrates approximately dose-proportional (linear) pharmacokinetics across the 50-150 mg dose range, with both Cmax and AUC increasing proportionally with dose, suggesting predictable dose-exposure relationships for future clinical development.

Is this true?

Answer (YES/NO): NO